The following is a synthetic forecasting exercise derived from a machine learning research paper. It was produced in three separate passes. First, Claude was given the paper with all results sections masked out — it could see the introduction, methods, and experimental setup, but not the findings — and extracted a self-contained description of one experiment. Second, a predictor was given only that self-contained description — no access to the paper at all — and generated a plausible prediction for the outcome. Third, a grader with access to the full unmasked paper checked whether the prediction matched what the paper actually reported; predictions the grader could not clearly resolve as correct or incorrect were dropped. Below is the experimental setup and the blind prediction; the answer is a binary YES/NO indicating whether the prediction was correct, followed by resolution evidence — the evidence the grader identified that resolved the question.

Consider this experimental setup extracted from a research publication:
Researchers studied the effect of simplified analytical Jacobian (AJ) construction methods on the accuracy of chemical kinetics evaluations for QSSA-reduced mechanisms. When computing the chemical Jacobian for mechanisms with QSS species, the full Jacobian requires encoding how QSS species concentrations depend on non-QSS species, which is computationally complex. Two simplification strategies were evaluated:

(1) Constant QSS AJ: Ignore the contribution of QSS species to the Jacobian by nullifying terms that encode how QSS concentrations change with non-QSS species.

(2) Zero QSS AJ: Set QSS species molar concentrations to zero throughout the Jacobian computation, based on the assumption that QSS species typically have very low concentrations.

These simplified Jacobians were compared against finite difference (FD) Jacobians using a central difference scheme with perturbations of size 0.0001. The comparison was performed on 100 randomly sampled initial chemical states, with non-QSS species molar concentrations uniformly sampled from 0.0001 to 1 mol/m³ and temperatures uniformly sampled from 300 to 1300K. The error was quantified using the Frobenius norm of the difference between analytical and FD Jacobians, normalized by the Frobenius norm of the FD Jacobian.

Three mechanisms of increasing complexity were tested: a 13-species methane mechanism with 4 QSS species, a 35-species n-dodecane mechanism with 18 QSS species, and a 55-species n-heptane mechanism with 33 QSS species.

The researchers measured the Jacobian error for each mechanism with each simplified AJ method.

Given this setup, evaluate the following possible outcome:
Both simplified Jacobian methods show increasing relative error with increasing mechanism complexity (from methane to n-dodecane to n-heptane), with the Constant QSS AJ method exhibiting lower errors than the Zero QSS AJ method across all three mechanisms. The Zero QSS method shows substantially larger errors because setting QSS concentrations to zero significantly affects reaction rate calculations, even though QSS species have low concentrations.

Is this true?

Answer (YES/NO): NO